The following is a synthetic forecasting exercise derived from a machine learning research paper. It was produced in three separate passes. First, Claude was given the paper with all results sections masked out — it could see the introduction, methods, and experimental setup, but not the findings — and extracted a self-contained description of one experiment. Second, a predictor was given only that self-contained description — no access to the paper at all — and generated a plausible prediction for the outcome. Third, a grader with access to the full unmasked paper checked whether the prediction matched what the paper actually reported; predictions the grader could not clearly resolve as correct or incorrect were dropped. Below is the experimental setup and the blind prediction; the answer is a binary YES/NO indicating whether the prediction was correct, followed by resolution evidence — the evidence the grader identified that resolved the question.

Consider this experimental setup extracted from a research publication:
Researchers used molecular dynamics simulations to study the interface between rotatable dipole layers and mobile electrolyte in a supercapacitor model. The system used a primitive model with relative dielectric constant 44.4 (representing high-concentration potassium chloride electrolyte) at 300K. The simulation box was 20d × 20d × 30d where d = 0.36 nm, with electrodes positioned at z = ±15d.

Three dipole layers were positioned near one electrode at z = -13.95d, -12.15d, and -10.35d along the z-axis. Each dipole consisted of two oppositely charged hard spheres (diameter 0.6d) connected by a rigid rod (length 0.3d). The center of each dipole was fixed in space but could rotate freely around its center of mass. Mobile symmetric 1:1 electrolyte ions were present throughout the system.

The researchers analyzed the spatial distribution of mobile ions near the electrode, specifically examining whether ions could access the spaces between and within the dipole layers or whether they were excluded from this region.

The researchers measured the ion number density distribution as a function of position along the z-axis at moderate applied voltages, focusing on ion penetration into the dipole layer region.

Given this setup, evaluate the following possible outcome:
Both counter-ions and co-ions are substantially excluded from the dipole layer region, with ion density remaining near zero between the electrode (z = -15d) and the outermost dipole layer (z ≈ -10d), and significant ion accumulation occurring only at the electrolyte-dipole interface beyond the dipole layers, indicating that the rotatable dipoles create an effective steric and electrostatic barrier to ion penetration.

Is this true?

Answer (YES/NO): NO